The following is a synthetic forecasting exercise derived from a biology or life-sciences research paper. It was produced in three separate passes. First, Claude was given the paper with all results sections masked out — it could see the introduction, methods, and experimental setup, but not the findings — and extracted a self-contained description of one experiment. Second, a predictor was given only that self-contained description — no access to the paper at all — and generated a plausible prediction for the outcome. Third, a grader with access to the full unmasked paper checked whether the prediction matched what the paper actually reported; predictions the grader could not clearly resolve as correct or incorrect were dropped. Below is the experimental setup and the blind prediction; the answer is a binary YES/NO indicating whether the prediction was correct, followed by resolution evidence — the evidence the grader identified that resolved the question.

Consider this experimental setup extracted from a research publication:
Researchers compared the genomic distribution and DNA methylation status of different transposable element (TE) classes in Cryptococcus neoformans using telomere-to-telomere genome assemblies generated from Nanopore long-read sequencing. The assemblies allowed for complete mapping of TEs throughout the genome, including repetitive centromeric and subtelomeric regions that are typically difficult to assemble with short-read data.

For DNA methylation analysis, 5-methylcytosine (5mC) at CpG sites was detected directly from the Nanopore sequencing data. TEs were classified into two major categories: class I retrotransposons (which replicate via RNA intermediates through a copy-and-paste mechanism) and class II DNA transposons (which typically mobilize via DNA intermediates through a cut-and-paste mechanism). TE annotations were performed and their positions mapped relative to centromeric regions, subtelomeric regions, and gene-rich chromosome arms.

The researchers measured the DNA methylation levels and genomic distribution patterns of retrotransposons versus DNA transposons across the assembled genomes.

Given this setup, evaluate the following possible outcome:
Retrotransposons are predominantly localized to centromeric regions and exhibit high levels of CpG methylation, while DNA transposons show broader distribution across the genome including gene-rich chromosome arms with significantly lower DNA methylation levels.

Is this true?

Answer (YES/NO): NO